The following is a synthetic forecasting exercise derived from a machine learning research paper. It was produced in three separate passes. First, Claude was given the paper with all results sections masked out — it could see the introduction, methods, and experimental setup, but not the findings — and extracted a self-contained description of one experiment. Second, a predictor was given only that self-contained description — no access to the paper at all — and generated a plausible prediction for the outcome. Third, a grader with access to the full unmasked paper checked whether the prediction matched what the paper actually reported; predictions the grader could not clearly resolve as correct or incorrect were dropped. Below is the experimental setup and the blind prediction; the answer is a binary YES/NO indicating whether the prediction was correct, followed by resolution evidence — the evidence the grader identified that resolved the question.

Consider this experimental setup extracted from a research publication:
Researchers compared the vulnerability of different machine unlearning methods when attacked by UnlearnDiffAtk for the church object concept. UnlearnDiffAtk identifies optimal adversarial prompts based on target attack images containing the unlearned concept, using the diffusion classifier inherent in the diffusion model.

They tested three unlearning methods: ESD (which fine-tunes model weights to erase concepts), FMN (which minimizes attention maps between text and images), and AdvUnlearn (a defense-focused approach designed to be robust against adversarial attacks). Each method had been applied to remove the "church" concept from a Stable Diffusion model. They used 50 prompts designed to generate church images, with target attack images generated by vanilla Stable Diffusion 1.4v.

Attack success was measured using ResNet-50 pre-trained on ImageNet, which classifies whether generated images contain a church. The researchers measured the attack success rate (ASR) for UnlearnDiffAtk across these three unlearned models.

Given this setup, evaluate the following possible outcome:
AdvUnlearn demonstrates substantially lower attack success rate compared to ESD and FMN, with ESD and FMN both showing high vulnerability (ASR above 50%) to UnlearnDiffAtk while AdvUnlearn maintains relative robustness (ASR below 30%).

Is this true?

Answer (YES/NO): YES